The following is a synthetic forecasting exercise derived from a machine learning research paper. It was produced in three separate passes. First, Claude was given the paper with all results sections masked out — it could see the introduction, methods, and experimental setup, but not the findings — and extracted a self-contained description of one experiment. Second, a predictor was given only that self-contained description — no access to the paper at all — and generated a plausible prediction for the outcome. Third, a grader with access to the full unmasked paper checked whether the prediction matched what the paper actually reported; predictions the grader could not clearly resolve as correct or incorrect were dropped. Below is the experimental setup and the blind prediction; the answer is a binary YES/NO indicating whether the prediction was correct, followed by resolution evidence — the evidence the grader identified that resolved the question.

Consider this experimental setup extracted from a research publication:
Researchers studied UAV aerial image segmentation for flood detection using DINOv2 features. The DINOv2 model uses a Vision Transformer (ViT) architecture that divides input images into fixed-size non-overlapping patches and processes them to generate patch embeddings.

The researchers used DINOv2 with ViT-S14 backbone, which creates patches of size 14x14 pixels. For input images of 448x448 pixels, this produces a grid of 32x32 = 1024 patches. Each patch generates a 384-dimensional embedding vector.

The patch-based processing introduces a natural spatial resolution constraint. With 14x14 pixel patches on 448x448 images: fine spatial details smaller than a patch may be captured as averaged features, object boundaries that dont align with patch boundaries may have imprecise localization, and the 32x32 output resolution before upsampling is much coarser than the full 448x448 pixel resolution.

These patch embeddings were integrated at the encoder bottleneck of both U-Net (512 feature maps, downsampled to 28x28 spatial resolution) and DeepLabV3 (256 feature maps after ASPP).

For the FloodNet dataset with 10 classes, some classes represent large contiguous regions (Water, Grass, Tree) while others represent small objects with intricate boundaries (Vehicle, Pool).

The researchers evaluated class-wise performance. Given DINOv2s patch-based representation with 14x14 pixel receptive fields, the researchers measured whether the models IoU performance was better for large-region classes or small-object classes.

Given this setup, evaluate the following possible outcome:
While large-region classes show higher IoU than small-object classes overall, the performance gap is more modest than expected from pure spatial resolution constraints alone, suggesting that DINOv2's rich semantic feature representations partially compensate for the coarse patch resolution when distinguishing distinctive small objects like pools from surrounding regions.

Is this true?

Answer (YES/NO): NO